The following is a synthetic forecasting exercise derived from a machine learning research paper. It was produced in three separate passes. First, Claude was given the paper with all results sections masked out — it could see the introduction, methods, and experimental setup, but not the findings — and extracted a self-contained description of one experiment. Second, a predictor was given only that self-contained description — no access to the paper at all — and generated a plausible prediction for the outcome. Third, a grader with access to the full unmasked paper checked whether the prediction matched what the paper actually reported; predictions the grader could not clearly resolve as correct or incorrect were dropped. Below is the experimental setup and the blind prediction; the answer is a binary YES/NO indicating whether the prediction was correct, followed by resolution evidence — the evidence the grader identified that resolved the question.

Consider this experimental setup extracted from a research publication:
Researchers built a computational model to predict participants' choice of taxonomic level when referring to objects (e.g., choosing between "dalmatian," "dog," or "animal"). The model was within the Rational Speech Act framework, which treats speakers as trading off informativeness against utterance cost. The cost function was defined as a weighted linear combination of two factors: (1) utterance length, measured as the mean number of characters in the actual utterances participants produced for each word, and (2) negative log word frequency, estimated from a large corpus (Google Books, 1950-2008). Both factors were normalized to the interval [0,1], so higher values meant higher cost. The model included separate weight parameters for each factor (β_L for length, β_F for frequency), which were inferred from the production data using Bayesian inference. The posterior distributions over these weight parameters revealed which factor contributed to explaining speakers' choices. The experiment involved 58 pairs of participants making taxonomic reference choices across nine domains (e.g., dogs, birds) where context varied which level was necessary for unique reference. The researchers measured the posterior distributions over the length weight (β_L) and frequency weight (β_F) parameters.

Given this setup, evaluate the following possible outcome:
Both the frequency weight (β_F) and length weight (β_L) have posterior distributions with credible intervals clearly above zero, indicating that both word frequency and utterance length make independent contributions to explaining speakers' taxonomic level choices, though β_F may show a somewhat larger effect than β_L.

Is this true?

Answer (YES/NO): NO